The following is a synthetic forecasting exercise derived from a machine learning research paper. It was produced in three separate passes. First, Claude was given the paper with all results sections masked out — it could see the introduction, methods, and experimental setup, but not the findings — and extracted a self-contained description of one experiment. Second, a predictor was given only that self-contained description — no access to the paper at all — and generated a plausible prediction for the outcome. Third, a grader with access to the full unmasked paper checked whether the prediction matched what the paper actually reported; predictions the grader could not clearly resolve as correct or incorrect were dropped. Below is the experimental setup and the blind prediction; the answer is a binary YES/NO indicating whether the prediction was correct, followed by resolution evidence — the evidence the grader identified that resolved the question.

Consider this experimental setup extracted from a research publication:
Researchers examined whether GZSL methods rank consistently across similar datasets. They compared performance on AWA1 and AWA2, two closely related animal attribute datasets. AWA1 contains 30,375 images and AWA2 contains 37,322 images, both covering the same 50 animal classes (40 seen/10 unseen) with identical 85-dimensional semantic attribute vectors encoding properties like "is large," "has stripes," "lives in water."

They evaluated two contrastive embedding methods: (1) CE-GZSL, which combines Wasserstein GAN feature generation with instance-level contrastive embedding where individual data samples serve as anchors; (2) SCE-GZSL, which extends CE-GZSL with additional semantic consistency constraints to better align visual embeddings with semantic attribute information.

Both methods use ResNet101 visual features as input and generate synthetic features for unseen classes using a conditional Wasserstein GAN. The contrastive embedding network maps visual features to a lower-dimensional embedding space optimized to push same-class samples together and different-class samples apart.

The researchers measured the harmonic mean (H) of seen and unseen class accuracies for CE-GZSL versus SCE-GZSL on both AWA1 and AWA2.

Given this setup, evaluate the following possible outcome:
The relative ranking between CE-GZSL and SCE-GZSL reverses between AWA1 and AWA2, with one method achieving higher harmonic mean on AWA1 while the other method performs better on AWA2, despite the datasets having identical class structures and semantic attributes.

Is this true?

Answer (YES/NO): NO